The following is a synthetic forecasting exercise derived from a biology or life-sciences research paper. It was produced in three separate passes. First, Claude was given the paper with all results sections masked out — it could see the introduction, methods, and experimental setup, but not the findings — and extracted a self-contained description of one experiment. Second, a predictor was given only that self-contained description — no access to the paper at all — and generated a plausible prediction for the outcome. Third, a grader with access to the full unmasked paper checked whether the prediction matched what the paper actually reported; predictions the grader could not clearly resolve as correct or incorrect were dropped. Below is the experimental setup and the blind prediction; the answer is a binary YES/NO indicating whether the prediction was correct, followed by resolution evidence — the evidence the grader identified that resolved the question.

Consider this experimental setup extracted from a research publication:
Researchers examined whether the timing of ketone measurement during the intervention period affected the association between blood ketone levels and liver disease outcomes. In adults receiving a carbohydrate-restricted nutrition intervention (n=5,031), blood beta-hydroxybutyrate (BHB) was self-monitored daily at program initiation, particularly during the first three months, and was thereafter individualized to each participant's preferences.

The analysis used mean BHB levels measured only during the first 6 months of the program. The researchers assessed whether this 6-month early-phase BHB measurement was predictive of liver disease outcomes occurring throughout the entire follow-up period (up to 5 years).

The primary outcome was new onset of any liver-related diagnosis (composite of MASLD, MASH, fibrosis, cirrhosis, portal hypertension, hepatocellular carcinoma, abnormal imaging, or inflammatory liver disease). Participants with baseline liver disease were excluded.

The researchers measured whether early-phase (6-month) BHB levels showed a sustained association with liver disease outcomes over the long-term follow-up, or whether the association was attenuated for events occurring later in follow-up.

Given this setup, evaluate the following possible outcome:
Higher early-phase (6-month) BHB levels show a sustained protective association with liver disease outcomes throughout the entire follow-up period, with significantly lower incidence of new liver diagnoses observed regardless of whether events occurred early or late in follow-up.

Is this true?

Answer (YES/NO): NO